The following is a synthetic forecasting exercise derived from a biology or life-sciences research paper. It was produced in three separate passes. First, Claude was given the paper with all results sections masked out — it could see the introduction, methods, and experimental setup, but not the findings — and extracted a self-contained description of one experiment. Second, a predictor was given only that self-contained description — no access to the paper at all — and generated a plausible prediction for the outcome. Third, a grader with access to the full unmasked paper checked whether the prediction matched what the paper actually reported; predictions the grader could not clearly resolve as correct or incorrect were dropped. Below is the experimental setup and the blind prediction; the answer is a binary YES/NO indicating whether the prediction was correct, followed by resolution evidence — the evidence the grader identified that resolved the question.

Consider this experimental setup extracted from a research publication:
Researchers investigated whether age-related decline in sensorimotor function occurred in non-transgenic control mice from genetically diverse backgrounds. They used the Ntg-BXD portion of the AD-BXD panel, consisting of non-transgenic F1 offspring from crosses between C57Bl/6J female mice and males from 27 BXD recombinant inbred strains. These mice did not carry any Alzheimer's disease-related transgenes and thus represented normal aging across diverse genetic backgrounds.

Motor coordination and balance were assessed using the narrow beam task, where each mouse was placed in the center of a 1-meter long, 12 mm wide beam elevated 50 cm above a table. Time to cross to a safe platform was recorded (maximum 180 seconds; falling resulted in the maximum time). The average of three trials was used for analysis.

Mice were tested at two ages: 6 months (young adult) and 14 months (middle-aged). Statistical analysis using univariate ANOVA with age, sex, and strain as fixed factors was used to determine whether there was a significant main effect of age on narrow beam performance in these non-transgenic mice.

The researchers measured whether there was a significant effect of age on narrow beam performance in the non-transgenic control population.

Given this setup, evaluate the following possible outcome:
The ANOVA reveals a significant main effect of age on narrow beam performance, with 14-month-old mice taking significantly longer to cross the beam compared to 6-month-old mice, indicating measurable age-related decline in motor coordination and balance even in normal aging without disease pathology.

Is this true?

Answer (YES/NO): NO